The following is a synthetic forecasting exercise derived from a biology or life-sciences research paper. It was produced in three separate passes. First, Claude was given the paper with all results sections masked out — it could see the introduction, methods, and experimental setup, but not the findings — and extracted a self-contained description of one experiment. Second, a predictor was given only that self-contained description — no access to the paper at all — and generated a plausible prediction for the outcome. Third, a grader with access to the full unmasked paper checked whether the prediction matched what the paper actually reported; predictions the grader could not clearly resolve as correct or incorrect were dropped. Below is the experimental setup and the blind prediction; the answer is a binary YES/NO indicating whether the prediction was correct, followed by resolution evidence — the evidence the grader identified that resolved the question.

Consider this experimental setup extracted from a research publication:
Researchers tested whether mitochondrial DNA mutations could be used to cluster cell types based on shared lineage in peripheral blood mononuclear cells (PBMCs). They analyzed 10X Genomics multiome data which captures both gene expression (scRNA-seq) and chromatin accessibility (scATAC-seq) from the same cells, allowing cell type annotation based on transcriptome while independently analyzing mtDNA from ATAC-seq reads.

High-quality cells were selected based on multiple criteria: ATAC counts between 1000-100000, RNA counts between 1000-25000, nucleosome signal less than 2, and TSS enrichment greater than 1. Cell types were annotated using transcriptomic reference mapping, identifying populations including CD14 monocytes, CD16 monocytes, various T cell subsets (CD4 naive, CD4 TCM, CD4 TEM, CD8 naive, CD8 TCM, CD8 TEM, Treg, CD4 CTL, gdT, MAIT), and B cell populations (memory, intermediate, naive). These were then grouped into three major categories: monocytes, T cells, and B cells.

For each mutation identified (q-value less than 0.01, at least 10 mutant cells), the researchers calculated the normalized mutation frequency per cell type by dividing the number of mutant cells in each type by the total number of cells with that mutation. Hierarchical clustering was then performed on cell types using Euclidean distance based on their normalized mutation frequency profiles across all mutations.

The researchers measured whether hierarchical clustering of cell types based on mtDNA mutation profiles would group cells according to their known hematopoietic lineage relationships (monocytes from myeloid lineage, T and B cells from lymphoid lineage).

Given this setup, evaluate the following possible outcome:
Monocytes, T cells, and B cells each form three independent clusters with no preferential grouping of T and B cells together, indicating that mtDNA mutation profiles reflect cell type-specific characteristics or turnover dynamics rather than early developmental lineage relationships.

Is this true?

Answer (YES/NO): NO